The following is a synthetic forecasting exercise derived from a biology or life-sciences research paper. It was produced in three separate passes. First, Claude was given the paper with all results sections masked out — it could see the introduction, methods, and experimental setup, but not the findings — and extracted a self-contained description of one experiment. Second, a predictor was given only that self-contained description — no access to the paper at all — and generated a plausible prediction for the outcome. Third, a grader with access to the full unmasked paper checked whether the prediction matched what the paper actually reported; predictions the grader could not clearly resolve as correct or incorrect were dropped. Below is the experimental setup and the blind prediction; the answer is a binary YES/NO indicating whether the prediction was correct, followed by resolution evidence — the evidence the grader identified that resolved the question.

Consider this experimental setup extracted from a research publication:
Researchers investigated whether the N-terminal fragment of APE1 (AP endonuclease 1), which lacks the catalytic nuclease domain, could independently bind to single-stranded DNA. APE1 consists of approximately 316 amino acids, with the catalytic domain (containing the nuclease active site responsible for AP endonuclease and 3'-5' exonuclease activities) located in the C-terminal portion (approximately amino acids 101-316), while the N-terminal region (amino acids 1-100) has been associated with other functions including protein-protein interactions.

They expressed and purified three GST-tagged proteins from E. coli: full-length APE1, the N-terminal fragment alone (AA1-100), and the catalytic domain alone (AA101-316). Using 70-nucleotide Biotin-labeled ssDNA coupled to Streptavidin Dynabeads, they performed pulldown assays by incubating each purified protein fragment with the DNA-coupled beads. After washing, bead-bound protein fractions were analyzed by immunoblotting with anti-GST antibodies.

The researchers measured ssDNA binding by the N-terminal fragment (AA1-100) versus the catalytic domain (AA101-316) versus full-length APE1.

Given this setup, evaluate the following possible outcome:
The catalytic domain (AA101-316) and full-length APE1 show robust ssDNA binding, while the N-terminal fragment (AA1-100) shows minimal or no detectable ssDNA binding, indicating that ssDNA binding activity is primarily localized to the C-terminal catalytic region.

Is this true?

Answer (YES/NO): YES